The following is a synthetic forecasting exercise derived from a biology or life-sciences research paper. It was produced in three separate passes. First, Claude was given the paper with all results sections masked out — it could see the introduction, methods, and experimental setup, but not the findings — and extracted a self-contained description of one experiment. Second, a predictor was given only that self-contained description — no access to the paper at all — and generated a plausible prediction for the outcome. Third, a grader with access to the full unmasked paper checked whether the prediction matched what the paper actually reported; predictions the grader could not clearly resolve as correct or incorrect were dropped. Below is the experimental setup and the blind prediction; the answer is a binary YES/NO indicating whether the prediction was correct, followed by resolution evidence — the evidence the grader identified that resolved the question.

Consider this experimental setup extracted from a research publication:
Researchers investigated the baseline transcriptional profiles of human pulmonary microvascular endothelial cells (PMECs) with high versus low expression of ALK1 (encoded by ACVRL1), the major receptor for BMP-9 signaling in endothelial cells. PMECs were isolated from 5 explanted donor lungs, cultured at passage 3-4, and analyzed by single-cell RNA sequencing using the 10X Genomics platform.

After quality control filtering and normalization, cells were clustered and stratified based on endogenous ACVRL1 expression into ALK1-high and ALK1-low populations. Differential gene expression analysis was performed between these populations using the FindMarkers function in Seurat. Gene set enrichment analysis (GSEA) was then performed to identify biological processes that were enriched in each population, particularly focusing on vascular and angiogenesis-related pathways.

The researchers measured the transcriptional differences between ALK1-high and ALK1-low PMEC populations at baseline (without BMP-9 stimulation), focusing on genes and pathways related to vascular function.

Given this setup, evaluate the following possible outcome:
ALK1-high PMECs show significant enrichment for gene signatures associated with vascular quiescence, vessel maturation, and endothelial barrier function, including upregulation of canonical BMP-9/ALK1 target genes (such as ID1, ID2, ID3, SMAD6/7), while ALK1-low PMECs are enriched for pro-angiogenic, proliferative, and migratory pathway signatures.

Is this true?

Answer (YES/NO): NO